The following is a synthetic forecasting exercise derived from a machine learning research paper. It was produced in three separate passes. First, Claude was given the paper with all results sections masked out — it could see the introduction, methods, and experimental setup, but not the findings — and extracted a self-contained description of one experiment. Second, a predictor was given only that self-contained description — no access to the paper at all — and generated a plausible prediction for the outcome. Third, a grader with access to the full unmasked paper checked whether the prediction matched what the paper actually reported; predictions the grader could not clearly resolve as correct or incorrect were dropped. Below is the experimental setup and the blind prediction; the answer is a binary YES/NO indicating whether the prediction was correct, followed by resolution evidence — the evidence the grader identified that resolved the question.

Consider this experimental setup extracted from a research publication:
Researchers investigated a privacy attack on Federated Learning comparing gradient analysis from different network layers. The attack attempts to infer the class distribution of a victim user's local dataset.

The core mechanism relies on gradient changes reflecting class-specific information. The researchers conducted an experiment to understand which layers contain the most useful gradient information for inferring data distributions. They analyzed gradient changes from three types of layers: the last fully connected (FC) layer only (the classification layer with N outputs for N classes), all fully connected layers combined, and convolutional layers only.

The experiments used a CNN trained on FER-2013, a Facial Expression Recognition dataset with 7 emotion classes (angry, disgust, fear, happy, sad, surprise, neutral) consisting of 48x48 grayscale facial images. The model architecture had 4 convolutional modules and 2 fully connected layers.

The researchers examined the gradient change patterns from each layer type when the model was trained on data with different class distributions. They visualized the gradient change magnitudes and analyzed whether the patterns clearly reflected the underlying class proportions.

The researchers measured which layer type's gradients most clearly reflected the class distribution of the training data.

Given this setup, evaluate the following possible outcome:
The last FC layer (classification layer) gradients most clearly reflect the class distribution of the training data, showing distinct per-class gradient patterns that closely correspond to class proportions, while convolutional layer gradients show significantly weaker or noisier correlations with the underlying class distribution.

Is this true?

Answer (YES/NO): YES